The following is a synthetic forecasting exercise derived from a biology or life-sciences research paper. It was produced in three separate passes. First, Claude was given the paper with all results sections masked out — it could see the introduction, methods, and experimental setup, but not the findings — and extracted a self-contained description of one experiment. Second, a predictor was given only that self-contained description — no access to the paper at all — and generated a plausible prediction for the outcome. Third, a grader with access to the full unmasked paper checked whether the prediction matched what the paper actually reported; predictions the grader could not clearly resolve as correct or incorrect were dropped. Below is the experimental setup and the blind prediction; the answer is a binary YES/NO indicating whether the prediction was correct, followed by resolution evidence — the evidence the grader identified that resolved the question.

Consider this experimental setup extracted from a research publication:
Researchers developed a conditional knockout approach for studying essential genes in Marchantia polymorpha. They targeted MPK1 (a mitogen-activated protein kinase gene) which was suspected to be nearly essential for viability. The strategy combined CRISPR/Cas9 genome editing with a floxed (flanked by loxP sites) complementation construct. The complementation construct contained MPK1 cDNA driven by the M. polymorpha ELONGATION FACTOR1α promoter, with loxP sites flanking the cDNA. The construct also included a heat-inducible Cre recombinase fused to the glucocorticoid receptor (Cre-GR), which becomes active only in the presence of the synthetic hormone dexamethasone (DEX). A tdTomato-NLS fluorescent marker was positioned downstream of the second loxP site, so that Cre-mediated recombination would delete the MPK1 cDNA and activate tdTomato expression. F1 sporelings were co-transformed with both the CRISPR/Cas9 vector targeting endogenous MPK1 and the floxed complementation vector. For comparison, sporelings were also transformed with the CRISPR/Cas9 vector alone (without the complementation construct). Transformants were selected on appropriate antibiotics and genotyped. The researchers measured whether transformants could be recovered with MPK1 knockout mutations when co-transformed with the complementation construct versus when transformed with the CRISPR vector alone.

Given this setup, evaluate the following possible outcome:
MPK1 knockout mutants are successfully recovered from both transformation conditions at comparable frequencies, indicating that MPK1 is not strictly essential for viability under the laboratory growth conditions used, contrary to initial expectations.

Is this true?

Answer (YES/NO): NO